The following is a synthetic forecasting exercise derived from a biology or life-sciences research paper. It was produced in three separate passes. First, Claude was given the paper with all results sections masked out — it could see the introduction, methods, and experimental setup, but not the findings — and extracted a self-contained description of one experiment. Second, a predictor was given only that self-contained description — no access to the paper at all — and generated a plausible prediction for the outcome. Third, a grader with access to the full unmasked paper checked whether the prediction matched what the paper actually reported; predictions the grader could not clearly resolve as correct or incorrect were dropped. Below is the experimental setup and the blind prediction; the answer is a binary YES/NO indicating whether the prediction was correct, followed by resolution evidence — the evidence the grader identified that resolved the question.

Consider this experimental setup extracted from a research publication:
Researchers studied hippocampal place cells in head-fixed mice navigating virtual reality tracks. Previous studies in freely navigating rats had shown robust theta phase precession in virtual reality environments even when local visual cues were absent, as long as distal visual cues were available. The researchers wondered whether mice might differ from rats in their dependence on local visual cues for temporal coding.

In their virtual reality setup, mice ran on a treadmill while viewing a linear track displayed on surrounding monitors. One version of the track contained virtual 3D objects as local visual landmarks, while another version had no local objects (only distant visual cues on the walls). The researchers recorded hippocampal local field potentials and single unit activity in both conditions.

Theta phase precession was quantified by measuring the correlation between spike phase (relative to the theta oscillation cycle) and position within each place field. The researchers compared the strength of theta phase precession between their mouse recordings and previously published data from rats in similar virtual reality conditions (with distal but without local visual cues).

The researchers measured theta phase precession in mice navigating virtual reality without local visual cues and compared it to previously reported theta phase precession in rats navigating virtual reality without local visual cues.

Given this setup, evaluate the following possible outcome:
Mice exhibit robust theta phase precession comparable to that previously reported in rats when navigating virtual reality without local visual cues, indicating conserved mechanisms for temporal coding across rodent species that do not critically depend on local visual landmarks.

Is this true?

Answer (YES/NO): NO